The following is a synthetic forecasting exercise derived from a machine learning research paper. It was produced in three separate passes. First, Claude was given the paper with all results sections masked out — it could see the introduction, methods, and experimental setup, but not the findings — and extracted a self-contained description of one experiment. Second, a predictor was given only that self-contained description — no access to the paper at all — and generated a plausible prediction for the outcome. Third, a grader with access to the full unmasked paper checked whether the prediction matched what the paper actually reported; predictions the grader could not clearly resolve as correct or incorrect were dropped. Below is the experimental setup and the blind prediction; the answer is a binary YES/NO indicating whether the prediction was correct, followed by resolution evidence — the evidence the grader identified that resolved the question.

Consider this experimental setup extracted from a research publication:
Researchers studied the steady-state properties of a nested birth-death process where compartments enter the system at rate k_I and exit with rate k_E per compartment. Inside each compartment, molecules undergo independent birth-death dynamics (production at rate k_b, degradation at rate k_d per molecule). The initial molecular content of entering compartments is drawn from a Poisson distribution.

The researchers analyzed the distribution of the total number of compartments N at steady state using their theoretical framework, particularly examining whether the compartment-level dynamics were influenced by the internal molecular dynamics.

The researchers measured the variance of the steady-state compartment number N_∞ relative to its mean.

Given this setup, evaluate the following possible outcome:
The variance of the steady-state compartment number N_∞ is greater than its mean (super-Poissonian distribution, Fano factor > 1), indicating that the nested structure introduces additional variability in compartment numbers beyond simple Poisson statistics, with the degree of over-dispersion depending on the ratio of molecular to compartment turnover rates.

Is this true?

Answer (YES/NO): NO